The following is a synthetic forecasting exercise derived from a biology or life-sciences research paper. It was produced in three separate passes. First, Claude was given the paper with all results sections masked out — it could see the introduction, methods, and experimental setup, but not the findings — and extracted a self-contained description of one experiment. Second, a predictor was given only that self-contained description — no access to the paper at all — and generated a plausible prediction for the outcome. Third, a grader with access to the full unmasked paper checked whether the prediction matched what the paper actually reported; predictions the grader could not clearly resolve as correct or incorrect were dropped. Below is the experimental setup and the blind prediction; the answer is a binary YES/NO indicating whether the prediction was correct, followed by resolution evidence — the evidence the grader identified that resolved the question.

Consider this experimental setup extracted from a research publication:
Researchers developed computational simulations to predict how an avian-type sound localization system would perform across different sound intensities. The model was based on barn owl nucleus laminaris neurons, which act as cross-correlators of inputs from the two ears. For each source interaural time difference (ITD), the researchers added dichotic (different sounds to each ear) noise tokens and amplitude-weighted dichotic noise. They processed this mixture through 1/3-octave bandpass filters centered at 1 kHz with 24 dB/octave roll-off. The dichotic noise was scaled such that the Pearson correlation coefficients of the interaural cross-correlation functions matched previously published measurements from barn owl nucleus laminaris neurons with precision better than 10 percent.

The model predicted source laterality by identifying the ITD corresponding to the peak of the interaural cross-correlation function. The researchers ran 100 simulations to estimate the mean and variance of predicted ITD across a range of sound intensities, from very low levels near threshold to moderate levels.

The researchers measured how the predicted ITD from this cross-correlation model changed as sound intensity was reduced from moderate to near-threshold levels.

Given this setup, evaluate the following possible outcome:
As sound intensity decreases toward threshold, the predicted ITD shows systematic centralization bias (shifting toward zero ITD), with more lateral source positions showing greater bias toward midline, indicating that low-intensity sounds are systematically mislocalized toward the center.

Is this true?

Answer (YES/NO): NO